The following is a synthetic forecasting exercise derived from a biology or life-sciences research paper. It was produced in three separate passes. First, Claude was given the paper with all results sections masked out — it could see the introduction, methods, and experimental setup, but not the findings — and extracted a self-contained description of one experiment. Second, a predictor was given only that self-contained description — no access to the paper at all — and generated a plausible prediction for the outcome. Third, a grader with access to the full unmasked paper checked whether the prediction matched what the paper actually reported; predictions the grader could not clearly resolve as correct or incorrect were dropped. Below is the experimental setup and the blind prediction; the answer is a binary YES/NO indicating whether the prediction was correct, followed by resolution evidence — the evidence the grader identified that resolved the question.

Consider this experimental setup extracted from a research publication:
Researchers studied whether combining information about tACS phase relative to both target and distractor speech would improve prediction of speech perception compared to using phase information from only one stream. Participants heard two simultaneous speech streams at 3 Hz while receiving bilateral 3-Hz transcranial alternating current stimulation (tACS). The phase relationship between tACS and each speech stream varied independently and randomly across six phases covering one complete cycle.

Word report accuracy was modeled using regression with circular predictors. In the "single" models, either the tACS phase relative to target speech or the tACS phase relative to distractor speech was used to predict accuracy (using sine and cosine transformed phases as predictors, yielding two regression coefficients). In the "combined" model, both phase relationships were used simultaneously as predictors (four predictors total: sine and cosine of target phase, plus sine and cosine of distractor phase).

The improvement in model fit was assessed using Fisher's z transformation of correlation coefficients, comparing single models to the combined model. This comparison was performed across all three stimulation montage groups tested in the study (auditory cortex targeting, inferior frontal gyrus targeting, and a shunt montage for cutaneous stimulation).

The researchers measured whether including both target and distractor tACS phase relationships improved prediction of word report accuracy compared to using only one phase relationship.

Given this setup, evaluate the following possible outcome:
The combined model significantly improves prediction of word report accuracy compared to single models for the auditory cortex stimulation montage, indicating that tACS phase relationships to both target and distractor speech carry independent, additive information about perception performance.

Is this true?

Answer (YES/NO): YES